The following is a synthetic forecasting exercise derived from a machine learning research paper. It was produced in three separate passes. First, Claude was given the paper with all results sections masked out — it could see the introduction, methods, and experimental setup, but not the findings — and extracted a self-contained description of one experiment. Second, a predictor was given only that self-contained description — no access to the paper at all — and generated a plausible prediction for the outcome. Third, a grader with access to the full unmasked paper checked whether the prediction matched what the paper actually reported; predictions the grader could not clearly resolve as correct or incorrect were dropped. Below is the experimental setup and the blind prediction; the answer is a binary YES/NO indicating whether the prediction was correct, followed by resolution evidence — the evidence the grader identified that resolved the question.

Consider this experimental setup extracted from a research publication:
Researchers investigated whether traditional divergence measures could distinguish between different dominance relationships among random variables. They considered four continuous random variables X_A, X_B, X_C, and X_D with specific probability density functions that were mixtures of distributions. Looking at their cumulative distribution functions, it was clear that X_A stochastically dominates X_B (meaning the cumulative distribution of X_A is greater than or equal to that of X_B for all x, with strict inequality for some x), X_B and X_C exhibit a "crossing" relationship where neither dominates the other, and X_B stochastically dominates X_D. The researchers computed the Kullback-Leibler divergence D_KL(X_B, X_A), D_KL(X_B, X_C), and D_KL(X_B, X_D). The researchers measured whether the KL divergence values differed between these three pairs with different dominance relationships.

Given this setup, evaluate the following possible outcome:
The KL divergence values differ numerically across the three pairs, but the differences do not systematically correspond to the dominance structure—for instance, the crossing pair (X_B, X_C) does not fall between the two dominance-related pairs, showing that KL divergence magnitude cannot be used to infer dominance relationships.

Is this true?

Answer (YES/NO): NO